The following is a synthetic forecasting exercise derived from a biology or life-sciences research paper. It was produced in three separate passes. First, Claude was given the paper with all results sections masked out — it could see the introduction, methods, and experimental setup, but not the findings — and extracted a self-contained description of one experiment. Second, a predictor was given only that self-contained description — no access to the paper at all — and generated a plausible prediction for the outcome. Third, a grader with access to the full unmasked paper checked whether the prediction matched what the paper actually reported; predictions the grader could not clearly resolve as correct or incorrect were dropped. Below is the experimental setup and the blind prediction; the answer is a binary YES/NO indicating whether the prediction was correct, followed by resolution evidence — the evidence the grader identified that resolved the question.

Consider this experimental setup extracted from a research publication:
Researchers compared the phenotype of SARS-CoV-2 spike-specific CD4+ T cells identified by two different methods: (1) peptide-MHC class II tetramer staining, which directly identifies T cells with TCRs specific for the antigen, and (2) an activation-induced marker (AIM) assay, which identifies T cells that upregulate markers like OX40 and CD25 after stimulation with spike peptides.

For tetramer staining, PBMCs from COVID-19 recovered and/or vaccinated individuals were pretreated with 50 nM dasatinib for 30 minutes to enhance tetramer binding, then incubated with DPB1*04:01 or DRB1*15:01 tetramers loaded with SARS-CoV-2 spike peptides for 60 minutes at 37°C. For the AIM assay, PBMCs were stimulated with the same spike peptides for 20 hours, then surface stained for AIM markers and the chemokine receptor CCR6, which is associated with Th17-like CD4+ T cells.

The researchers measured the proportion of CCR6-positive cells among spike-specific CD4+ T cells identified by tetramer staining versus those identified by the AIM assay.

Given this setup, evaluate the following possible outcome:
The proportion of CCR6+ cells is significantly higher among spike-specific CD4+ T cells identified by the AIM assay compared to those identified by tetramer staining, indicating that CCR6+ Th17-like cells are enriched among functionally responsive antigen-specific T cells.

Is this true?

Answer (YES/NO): NO